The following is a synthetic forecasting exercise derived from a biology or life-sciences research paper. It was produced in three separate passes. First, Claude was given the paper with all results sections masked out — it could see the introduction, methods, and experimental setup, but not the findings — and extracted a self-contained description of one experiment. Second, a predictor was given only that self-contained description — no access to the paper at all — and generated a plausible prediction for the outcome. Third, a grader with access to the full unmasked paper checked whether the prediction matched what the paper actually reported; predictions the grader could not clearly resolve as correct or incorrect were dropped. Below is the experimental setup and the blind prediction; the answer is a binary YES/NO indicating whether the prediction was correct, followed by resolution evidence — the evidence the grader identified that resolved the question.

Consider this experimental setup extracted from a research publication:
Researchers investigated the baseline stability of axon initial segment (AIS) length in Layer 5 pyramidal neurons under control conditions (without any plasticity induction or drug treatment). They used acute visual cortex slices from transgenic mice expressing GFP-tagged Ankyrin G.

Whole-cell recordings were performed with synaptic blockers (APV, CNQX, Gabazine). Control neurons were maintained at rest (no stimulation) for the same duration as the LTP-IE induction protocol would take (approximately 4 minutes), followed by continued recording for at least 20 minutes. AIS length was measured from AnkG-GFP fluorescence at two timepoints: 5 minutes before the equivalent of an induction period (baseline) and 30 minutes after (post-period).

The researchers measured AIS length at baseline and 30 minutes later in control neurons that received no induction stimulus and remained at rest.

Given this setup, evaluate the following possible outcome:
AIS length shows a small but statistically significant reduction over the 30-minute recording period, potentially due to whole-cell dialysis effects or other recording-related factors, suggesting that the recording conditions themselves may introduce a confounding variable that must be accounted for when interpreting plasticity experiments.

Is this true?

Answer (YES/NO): NO